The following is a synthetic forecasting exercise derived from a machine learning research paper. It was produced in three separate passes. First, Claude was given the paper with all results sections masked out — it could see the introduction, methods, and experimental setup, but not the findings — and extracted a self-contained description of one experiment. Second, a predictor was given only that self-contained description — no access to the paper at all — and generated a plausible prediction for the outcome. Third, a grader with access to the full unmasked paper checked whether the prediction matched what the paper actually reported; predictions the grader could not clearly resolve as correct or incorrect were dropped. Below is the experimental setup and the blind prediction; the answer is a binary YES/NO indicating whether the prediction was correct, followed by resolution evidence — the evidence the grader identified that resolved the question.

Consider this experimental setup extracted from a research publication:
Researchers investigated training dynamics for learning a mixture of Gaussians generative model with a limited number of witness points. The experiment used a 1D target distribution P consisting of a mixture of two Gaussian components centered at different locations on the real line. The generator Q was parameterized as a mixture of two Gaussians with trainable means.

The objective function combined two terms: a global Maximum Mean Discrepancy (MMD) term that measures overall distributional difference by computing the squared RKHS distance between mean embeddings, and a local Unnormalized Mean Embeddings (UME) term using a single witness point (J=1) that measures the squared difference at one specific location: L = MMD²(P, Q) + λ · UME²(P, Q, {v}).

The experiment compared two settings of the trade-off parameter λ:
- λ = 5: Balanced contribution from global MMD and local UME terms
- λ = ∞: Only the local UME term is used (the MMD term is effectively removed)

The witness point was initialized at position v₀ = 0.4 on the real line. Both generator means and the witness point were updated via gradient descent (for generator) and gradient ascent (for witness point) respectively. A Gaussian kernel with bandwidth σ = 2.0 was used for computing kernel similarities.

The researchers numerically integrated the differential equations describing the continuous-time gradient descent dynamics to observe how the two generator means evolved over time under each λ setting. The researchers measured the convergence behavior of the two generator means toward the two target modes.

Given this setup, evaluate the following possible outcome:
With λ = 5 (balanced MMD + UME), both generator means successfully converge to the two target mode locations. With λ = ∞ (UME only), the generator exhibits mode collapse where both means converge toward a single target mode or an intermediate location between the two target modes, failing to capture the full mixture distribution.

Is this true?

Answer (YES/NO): NO